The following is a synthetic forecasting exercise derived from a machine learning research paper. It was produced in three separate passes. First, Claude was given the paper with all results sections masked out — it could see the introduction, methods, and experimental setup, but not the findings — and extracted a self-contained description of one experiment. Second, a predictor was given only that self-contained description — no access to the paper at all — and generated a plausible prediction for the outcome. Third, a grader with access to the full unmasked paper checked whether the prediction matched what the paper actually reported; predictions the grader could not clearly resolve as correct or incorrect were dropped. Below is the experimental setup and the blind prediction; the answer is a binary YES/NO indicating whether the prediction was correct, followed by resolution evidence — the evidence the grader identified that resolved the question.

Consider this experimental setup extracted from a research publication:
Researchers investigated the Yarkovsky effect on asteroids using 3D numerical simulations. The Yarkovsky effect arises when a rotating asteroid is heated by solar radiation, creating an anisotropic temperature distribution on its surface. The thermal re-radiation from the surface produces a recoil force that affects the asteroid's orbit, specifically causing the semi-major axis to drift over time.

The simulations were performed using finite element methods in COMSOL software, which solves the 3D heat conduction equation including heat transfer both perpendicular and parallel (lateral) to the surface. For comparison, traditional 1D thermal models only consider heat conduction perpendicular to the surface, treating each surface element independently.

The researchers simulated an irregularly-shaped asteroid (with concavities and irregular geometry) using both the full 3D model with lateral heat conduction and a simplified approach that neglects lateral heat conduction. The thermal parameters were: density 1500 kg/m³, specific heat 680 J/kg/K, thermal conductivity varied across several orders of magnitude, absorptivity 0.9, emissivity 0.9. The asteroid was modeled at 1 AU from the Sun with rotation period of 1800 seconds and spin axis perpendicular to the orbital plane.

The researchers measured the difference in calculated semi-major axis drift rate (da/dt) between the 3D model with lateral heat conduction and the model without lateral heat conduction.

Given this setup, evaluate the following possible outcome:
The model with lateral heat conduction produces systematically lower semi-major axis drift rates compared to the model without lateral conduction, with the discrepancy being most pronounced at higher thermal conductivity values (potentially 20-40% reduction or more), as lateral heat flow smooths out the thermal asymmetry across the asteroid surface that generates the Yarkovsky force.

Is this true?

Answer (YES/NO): NO